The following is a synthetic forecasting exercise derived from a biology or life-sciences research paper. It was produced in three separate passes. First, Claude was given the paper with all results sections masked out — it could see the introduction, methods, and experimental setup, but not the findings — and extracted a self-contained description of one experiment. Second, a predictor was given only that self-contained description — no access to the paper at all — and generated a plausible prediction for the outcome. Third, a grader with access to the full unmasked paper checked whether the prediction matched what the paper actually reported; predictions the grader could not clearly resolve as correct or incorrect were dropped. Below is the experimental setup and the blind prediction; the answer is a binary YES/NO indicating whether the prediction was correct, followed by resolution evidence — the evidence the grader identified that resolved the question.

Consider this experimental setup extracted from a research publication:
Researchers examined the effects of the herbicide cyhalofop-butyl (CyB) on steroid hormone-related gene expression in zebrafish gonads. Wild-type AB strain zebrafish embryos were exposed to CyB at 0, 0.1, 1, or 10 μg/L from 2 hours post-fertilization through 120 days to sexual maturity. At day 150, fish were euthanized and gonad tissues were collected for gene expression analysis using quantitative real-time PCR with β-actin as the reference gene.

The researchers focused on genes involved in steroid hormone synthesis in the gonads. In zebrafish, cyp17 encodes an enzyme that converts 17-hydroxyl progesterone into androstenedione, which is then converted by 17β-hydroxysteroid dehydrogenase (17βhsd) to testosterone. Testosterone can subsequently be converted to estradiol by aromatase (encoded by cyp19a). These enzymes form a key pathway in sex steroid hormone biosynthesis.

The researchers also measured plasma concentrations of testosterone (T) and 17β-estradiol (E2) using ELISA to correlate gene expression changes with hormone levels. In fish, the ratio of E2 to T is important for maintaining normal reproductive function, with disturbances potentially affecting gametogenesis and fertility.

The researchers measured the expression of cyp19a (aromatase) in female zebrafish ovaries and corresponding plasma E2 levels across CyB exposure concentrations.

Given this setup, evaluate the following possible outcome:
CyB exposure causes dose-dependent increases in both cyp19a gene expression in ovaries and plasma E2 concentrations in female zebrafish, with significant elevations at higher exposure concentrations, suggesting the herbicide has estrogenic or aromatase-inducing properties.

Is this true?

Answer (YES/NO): NO